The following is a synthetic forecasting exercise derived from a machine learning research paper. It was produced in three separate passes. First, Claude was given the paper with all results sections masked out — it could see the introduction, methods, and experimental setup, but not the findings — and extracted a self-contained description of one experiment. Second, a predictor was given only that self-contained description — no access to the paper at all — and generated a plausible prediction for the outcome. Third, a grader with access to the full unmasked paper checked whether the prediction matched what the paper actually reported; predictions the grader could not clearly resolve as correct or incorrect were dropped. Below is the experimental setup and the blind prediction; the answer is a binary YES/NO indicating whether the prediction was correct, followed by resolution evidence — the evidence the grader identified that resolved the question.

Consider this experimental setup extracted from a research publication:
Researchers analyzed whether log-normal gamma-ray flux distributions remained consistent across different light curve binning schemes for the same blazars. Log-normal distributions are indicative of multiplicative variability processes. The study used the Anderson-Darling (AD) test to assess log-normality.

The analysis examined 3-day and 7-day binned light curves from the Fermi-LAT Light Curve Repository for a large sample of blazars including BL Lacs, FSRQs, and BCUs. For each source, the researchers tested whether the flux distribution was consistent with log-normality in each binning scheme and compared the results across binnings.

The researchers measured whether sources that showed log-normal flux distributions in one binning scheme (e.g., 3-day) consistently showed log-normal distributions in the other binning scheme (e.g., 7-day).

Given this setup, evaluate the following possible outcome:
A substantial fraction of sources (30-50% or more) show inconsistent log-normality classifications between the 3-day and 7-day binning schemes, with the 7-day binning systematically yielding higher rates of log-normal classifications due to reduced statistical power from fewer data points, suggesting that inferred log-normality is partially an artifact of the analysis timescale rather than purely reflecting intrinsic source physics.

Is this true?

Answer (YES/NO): NO